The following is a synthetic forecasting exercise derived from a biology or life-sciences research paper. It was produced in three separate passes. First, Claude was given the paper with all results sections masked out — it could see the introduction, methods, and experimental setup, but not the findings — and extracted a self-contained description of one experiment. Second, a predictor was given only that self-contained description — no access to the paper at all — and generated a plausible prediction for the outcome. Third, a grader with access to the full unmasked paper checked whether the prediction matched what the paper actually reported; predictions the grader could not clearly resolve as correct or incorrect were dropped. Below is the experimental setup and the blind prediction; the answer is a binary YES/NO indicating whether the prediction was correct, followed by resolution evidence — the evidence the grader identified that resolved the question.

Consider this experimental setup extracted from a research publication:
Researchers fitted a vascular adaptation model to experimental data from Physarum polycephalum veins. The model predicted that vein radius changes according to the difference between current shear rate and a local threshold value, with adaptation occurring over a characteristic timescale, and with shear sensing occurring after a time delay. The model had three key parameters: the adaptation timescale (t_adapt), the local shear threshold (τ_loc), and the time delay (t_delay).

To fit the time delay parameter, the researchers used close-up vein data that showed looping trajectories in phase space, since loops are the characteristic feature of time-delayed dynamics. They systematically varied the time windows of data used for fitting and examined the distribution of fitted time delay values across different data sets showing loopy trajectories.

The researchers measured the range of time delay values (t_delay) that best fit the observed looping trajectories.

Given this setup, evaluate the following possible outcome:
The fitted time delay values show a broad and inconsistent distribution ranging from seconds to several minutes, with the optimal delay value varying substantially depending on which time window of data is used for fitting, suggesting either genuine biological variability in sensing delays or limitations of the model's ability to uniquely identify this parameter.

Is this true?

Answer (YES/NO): NO